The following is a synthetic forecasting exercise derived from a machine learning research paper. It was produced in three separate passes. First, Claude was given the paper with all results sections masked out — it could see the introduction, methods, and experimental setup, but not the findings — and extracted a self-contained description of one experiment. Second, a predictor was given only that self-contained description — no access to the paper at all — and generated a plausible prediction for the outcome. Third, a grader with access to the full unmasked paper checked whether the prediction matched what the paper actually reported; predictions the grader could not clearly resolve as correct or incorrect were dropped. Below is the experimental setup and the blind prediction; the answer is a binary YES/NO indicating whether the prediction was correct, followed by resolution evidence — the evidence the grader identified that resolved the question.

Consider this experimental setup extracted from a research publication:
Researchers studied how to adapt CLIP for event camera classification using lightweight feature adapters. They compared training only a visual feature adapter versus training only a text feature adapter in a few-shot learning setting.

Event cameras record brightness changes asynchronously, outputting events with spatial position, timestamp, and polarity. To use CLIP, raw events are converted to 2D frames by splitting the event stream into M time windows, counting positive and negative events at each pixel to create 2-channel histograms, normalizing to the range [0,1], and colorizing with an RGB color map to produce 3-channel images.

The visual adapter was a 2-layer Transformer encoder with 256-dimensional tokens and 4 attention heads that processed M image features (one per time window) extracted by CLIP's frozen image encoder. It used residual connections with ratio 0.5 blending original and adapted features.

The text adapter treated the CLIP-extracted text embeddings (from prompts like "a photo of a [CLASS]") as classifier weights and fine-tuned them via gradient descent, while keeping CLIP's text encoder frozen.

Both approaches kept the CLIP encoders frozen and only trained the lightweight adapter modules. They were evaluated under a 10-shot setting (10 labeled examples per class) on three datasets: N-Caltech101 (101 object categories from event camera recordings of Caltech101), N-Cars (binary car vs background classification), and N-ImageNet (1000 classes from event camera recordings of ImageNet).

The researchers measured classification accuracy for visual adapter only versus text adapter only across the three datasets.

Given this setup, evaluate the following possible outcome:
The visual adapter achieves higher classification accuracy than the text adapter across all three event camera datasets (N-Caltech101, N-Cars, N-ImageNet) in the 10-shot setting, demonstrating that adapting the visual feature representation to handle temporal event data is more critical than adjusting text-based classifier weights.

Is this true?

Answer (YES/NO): NO